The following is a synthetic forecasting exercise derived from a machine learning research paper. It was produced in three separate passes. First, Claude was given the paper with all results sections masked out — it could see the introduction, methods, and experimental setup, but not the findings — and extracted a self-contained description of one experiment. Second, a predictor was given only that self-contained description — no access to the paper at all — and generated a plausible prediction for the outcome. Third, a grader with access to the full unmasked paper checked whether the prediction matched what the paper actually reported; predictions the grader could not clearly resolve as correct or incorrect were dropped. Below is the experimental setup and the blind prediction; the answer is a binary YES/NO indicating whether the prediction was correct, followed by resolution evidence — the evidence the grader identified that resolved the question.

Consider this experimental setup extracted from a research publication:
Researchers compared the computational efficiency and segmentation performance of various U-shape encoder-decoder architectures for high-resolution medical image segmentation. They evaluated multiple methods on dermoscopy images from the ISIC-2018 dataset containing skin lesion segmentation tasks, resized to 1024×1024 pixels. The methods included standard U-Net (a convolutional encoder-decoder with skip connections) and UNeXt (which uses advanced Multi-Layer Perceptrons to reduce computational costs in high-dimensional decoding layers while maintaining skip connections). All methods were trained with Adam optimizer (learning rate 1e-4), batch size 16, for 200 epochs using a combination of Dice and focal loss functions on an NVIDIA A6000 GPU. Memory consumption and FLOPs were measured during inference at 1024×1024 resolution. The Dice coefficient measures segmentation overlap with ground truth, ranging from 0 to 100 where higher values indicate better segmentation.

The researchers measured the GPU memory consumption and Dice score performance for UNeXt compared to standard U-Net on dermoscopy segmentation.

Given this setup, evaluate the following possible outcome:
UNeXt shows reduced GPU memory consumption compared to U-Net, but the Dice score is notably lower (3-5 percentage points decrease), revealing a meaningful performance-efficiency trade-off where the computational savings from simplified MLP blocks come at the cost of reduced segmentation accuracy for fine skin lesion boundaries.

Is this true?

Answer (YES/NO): NO